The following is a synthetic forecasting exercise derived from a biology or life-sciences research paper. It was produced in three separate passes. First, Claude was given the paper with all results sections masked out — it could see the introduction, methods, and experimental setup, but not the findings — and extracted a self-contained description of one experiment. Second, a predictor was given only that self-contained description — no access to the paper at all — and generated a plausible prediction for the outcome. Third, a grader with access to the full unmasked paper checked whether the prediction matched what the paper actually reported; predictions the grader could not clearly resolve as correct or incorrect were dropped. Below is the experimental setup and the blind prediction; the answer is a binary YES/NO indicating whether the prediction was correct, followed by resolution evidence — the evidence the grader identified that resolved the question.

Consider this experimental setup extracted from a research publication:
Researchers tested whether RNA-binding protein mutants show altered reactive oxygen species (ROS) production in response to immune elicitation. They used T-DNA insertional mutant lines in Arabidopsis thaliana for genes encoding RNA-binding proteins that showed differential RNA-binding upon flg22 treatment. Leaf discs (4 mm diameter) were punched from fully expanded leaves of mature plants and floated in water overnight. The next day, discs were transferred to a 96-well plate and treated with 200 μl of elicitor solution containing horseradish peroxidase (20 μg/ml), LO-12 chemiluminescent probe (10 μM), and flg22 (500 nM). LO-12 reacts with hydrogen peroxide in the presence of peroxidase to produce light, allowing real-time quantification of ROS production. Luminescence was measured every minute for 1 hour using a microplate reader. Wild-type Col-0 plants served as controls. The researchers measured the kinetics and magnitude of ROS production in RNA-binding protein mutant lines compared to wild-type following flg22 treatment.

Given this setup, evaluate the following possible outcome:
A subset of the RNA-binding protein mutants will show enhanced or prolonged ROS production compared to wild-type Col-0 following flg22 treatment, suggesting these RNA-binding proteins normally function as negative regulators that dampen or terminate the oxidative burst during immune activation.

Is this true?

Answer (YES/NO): YES